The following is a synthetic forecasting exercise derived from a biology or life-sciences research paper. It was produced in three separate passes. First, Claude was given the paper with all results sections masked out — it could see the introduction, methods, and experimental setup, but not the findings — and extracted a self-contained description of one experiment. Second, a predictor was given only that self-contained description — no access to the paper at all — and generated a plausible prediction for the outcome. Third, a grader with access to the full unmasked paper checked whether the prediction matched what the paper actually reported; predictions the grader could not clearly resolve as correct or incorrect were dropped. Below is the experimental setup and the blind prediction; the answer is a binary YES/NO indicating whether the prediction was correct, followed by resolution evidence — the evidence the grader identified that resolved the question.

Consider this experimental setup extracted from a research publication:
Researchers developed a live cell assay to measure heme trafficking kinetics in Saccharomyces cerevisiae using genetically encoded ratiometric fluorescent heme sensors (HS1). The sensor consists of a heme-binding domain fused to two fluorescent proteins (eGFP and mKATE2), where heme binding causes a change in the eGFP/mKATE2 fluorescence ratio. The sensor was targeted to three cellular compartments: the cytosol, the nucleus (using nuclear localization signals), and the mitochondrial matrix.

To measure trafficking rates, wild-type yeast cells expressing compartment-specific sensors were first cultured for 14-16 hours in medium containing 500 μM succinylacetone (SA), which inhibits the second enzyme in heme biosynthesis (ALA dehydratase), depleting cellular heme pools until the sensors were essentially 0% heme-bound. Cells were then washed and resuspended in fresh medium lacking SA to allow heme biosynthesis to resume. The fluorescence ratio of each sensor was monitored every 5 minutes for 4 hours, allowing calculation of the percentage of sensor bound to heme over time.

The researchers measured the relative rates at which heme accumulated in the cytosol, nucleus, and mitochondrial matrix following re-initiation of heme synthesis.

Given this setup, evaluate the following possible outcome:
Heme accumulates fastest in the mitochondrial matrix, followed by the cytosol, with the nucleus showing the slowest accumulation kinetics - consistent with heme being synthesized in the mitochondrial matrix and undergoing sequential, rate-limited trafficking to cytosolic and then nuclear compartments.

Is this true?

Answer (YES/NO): NO